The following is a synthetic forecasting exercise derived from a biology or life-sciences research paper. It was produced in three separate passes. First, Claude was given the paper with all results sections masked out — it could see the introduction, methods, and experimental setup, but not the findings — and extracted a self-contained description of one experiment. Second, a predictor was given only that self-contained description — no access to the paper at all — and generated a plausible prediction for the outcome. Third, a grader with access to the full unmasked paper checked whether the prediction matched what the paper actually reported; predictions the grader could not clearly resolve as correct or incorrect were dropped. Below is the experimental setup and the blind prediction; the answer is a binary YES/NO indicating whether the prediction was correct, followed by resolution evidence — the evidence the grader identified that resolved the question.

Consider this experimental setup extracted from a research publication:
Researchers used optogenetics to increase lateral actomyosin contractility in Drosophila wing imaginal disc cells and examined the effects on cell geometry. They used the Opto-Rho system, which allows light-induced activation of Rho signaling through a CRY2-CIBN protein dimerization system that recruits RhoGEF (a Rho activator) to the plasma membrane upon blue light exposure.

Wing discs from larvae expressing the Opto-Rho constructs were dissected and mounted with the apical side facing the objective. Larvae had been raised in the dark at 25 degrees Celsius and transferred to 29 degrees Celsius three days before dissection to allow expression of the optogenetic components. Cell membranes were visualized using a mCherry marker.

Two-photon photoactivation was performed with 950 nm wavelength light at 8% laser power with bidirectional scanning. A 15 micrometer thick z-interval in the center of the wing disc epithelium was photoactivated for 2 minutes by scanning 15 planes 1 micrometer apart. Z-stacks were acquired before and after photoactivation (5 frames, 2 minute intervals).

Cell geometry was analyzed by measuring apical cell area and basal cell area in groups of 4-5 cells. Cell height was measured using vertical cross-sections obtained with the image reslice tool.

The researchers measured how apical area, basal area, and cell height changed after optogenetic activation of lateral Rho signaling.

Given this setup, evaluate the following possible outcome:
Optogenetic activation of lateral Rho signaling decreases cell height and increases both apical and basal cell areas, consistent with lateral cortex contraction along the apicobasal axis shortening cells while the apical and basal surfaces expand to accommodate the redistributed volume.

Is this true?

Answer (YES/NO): YES